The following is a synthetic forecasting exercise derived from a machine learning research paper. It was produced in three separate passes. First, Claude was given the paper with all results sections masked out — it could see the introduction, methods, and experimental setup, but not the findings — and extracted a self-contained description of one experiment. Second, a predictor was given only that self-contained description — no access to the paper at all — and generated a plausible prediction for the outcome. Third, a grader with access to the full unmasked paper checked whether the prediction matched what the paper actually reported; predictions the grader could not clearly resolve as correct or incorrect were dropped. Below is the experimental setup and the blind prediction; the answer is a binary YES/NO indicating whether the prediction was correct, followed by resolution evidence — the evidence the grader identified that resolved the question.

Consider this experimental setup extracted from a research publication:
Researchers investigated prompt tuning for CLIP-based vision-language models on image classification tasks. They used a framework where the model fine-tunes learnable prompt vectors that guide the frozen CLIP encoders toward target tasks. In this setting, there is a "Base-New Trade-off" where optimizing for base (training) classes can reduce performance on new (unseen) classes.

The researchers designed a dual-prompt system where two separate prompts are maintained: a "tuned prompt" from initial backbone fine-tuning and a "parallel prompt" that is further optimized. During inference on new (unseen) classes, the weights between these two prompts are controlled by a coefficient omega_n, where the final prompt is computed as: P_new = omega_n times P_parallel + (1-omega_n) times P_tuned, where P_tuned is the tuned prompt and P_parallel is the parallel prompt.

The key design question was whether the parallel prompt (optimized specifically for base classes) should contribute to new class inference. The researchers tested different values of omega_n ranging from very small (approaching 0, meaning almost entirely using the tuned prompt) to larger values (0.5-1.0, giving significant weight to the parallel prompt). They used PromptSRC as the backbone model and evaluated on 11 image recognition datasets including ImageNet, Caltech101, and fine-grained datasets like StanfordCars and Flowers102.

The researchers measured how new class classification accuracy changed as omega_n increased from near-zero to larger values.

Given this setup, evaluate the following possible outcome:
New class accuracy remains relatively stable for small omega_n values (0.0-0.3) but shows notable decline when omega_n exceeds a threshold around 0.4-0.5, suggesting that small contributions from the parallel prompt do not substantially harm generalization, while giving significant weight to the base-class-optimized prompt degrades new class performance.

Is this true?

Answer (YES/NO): NO